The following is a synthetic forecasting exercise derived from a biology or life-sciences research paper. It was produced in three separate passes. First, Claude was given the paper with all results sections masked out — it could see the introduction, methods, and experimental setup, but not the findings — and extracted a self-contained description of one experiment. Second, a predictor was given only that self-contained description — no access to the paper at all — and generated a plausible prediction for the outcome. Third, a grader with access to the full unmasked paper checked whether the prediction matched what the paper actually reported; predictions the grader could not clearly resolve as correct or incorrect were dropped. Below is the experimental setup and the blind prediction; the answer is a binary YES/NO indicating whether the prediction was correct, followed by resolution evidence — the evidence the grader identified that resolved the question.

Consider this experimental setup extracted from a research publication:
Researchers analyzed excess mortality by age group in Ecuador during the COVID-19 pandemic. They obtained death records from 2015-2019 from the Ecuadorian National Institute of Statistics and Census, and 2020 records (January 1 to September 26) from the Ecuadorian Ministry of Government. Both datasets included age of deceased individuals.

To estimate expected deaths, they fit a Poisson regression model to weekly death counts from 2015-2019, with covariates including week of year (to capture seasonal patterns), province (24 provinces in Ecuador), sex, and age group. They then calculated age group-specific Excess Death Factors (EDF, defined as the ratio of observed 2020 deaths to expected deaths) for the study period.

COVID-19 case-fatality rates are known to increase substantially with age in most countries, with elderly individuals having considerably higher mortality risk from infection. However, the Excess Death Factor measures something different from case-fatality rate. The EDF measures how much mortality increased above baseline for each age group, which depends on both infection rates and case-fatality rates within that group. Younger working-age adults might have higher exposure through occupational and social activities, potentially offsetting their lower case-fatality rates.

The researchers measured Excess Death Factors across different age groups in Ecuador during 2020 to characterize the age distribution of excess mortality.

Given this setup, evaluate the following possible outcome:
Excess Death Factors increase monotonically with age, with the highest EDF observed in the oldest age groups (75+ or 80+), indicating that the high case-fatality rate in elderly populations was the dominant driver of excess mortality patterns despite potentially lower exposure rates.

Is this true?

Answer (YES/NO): YES